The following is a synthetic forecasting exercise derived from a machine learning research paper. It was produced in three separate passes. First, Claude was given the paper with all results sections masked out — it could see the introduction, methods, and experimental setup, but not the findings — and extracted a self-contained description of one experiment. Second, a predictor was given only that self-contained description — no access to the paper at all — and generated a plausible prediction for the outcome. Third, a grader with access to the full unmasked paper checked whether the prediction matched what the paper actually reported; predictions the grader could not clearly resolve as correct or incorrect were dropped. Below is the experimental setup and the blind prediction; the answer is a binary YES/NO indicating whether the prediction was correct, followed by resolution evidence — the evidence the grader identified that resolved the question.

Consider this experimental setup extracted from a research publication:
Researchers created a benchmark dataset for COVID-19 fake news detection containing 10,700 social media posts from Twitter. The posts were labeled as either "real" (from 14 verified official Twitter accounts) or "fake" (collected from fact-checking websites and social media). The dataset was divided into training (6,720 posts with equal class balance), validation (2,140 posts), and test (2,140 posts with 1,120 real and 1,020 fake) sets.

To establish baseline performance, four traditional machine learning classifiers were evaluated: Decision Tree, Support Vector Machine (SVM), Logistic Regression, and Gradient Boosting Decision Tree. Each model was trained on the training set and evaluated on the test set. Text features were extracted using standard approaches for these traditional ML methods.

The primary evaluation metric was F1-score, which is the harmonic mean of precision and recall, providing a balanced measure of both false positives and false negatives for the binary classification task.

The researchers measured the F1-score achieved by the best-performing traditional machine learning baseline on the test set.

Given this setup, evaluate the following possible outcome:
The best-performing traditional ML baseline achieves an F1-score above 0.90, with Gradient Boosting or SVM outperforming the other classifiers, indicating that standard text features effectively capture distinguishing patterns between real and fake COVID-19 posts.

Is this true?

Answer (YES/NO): YES